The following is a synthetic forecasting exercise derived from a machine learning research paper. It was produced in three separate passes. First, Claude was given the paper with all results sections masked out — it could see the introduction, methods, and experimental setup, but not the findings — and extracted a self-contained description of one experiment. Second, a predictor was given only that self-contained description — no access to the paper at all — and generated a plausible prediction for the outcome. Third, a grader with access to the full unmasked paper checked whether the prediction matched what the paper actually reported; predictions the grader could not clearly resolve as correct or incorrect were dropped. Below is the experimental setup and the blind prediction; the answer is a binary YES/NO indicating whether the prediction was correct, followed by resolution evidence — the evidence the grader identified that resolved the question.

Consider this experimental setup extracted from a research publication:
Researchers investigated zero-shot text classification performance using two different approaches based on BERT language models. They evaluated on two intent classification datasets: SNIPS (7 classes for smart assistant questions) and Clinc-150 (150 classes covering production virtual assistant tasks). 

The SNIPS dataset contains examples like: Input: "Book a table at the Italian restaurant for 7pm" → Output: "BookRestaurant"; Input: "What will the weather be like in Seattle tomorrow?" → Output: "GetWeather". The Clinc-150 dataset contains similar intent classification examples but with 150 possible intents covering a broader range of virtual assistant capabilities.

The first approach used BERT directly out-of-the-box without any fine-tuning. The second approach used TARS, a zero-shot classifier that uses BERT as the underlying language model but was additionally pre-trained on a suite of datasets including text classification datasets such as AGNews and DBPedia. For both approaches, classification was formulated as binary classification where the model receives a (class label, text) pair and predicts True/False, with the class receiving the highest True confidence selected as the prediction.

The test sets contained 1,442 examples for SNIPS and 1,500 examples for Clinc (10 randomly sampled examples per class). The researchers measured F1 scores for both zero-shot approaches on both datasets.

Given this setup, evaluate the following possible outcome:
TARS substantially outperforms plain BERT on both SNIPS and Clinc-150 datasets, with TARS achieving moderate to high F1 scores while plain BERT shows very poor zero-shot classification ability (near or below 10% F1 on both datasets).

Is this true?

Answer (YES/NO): NO